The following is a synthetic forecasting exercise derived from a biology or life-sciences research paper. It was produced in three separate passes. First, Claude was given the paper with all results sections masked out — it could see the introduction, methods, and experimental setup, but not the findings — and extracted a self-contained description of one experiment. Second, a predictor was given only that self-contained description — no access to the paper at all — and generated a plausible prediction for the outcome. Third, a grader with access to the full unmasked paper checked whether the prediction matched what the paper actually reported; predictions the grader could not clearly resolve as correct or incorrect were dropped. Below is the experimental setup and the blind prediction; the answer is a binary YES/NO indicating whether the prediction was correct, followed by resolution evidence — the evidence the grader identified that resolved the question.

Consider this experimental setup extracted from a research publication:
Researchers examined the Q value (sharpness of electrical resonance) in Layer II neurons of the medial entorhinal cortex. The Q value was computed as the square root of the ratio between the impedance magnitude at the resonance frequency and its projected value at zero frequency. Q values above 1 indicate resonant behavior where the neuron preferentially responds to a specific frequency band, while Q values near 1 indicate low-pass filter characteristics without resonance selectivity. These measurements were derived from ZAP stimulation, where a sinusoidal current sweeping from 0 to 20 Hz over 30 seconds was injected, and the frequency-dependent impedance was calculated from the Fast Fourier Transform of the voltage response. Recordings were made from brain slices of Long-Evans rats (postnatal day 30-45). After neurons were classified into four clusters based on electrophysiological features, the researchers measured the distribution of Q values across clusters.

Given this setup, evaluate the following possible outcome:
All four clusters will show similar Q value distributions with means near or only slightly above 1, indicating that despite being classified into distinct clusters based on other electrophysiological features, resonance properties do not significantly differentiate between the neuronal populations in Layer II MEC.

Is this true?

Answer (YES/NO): NO